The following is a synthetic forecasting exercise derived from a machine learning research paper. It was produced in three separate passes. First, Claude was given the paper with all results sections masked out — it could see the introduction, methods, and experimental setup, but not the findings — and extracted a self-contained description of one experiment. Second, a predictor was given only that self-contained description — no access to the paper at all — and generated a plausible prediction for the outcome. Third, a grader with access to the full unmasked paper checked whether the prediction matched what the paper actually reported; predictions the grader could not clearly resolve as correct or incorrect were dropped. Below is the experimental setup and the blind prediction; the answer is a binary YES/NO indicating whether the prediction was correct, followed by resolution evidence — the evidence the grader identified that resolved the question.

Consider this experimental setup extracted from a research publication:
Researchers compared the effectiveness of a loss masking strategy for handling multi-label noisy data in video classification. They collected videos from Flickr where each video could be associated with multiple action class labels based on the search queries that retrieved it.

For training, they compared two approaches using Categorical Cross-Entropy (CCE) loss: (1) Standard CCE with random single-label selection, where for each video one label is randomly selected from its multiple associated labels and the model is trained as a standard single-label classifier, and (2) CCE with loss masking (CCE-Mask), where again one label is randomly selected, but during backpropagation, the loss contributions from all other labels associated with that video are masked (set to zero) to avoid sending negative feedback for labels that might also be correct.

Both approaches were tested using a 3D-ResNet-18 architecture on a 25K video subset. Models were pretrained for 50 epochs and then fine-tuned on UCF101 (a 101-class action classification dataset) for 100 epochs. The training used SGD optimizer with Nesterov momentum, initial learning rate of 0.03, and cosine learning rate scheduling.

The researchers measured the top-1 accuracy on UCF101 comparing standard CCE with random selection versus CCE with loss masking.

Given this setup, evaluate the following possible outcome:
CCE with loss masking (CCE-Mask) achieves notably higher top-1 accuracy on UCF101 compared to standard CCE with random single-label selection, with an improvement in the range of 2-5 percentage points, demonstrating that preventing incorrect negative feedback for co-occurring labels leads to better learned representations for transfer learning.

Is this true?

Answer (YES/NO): NO